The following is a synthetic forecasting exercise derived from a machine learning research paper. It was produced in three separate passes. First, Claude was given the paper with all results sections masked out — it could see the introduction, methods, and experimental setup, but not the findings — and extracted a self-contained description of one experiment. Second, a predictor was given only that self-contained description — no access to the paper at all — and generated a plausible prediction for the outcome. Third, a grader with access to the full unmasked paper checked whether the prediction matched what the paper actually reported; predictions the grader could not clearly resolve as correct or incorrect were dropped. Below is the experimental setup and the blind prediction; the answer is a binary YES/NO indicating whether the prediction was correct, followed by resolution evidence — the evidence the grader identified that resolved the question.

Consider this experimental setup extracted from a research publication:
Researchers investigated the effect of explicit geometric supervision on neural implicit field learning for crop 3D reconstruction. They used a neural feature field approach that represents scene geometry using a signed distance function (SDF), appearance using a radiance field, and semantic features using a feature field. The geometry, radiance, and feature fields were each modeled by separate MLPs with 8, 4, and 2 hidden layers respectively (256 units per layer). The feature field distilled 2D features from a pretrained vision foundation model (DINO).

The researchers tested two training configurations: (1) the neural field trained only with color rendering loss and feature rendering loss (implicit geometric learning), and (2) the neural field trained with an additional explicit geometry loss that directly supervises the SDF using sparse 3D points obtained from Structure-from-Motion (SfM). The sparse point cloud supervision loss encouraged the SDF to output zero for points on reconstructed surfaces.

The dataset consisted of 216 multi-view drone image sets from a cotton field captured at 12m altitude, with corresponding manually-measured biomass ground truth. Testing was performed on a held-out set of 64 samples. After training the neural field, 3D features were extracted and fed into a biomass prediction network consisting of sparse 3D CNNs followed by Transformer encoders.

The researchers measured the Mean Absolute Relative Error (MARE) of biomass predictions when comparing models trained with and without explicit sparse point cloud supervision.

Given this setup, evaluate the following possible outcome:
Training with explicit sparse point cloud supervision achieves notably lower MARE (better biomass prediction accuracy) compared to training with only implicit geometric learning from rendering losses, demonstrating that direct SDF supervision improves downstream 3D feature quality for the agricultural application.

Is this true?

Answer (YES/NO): YES